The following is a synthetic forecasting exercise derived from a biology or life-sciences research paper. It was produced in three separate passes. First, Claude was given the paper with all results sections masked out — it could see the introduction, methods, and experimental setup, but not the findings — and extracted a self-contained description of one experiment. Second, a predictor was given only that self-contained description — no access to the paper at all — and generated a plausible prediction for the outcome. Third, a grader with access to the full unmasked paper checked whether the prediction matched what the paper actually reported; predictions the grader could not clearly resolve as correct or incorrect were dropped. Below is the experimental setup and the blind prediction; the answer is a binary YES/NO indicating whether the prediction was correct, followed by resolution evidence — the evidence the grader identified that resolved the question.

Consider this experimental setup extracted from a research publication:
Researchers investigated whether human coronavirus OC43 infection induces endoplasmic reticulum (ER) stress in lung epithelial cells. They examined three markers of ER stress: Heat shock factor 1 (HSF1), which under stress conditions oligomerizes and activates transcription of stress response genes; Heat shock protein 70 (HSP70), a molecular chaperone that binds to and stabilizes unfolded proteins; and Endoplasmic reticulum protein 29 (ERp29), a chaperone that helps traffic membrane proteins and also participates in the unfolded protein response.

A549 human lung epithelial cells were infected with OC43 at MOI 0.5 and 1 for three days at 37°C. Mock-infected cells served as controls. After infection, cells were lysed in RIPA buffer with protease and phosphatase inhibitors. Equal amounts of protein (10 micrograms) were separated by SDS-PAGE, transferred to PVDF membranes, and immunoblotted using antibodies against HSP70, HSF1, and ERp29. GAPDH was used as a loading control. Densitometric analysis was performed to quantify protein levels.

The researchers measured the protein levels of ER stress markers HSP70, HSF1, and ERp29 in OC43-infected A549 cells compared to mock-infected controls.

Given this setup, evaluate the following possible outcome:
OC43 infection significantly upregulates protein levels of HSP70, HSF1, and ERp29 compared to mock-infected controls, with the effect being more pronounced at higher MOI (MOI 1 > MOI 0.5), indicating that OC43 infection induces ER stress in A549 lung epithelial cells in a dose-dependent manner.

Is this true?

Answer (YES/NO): NO